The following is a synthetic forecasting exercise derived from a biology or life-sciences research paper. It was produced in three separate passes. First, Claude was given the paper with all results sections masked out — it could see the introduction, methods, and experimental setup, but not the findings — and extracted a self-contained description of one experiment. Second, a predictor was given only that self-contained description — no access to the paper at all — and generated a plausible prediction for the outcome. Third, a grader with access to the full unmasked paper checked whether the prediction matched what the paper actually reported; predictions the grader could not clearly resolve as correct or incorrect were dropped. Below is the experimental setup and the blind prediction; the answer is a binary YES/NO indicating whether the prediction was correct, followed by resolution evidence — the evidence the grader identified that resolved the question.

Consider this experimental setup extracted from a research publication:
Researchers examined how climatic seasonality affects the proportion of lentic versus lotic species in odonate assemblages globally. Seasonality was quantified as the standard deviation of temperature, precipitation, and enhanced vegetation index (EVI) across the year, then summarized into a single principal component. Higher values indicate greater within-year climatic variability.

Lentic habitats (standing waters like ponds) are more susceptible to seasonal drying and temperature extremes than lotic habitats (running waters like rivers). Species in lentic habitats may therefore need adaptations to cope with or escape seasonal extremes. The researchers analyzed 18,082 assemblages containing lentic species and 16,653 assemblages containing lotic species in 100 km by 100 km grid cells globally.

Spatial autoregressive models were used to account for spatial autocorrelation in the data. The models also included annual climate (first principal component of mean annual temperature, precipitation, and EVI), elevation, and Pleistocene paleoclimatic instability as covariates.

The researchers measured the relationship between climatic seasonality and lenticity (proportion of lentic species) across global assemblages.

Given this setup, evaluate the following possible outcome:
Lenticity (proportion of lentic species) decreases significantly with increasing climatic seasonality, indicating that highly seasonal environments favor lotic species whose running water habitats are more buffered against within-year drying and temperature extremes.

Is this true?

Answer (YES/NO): NO